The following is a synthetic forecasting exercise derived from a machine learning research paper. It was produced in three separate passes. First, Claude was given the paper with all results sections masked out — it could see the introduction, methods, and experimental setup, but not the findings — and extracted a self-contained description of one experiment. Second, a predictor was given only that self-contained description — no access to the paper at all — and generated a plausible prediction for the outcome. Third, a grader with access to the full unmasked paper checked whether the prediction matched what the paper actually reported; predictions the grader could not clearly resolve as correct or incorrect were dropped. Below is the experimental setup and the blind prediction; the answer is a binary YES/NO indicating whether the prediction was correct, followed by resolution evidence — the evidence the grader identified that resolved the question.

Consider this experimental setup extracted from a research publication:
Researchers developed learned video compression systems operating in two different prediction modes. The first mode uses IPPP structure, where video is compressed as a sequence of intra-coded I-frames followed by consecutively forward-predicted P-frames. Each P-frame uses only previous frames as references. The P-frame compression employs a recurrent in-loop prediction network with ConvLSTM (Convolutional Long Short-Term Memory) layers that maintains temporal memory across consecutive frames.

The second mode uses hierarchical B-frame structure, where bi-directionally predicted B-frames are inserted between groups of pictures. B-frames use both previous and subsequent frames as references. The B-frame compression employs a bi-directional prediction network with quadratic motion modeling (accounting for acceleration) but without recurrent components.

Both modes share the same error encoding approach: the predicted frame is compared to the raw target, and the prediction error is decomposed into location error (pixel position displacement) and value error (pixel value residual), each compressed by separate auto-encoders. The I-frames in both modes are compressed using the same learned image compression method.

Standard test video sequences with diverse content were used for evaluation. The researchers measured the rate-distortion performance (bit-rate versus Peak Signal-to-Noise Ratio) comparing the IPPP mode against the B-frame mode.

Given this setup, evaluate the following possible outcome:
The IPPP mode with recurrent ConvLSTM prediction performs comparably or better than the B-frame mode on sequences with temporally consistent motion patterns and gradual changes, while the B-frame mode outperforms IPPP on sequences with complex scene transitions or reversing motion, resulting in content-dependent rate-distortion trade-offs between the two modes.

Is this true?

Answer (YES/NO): NO